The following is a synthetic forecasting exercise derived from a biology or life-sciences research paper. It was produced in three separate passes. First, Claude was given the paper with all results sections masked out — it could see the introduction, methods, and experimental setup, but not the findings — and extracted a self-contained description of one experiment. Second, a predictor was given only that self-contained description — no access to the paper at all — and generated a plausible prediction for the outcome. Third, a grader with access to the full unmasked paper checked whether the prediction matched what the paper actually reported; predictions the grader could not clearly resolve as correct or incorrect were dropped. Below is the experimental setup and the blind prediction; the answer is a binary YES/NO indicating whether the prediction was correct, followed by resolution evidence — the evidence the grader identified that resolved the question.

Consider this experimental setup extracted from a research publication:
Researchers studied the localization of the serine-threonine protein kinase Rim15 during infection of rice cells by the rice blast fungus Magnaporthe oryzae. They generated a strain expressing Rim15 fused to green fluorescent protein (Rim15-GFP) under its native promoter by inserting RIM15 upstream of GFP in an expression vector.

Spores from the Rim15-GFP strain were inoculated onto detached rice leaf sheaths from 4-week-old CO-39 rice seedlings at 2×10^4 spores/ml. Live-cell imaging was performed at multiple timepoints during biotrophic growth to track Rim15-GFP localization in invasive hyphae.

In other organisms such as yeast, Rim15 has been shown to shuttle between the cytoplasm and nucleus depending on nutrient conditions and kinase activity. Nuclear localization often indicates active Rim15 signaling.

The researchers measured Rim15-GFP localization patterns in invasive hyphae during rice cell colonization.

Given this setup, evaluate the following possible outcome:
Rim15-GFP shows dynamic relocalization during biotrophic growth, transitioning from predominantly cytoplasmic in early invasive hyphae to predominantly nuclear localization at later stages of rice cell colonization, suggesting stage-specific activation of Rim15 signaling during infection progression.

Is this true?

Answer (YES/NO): NO